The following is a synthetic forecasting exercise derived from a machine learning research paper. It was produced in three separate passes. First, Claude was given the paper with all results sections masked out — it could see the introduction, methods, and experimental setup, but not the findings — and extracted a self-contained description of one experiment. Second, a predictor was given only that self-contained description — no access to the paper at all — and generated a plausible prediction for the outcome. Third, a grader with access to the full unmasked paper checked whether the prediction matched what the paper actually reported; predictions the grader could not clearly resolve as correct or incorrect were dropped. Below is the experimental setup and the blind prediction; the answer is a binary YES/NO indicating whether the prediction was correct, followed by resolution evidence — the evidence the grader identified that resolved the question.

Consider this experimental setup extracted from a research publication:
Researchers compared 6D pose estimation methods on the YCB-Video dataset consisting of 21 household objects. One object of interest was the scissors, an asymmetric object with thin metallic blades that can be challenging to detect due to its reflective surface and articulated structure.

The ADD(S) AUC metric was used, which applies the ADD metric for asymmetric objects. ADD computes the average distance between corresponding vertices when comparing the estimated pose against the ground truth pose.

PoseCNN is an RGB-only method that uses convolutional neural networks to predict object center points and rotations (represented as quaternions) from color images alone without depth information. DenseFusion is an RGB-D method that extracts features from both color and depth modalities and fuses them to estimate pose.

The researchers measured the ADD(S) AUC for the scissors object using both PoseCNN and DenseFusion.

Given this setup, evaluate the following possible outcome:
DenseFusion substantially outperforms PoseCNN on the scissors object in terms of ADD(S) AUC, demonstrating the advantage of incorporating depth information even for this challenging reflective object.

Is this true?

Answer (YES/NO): YES